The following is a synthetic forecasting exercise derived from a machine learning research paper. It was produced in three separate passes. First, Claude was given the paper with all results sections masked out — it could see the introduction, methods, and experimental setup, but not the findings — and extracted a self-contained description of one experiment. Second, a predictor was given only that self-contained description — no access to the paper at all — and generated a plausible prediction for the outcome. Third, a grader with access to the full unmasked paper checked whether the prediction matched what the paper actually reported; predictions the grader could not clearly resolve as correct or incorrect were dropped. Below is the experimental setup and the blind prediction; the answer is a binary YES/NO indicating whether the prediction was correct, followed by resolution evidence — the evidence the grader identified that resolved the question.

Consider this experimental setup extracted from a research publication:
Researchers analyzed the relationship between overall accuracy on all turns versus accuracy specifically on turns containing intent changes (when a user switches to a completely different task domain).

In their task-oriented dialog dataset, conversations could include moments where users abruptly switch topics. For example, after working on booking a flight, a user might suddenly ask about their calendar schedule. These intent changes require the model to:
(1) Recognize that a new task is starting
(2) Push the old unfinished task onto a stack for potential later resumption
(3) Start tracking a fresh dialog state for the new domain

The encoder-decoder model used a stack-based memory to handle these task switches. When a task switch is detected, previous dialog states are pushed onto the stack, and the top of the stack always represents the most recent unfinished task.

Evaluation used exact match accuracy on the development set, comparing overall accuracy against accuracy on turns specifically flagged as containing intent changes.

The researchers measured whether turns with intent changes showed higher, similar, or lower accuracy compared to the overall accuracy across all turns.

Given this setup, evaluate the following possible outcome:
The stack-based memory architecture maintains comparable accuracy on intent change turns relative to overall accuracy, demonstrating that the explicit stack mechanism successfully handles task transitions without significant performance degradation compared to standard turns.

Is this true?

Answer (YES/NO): NO